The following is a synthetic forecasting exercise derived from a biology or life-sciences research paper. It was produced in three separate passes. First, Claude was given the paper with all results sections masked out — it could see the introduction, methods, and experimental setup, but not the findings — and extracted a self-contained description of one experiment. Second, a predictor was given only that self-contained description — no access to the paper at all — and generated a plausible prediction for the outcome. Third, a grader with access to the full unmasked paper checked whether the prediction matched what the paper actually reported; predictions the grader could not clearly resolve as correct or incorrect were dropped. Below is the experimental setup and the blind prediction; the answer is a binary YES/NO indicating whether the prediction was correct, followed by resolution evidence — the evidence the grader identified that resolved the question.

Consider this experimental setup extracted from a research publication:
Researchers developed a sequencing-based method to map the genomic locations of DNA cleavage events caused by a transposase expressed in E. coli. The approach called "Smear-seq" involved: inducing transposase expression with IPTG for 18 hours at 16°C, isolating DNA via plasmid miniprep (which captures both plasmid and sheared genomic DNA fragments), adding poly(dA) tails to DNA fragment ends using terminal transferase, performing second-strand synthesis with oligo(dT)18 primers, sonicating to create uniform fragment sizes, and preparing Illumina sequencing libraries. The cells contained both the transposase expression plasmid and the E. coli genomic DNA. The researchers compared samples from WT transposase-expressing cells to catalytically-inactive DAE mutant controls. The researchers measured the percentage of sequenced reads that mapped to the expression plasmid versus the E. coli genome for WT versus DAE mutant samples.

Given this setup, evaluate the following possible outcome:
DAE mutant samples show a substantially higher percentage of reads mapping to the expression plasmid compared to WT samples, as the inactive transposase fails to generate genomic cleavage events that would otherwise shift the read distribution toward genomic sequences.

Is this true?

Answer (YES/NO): YES